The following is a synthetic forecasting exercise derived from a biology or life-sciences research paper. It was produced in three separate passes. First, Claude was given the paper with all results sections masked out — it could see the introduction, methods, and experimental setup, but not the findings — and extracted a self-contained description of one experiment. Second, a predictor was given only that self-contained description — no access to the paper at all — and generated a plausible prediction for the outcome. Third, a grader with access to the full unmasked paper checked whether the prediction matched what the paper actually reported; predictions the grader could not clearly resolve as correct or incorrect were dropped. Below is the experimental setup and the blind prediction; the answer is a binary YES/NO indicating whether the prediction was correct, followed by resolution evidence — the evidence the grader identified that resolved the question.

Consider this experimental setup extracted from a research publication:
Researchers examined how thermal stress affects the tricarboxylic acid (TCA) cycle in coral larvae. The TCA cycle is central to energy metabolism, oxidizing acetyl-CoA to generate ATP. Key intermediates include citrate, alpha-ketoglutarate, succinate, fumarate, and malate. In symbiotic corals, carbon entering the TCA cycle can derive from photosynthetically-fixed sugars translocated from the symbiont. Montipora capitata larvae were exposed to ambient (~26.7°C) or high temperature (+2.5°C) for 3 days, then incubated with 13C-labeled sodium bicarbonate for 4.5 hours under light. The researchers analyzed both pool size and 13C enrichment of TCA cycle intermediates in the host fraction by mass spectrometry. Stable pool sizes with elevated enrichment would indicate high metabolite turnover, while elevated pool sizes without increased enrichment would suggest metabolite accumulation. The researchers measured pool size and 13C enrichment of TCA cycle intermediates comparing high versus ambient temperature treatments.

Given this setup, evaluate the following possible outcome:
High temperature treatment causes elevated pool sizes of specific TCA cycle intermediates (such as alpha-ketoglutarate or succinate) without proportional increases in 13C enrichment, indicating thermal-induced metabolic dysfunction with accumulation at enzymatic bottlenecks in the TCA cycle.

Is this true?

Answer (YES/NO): NO